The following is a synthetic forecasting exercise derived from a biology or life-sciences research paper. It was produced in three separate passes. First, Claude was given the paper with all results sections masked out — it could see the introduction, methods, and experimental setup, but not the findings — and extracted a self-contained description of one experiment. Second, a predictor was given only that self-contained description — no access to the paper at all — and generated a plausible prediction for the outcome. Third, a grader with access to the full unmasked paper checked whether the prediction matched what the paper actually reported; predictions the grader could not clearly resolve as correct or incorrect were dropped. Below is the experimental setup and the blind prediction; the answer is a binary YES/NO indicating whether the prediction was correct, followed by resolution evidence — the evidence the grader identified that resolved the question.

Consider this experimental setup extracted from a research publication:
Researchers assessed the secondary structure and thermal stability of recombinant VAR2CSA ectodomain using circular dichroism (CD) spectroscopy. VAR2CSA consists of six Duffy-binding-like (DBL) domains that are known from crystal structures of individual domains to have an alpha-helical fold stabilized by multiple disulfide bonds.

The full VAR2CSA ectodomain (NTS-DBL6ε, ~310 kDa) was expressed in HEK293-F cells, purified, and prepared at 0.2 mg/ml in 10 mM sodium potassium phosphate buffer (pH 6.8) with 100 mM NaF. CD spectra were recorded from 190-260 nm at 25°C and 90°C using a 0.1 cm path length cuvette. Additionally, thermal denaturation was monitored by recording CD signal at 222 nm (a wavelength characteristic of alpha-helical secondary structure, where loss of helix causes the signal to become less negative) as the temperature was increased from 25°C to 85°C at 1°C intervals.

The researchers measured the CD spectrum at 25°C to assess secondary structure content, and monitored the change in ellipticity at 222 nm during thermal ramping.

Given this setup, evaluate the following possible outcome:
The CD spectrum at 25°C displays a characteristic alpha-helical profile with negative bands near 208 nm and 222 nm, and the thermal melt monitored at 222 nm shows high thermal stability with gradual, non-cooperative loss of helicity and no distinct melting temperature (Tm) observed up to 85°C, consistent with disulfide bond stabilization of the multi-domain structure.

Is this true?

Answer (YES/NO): NO